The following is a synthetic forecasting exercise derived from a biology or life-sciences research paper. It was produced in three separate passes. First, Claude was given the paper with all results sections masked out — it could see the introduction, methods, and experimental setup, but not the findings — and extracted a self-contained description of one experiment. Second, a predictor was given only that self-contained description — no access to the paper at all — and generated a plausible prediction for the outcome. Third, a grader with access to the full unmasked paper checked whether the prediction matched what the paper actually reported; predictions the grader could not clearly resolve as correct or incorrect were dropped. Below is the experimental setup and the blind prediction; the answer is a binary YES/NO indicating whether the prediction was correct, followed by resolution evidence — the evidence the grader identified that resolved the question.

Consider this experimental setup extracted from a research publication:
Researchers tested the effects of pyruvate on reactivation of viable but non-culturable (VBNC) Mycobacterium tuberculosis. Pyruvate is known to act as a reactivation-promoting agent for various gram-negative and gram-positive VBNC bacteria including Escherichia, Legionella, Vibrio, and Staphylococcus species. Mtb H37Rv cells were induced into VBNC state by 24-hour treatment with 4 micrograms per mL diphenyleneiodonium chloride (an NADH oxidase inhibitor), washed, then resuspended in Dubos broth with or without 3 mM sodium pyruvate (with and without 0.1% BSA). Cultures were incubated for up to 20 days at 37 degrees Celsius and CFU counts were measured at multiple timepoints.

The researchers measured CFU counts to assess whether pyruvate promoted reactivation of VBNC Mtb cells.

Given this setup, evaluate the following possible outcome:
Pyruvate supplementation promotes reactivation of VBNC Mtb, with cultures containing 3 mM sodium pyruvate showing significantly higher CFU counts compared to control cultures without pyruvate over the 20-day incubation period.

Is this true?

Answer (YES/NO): NO